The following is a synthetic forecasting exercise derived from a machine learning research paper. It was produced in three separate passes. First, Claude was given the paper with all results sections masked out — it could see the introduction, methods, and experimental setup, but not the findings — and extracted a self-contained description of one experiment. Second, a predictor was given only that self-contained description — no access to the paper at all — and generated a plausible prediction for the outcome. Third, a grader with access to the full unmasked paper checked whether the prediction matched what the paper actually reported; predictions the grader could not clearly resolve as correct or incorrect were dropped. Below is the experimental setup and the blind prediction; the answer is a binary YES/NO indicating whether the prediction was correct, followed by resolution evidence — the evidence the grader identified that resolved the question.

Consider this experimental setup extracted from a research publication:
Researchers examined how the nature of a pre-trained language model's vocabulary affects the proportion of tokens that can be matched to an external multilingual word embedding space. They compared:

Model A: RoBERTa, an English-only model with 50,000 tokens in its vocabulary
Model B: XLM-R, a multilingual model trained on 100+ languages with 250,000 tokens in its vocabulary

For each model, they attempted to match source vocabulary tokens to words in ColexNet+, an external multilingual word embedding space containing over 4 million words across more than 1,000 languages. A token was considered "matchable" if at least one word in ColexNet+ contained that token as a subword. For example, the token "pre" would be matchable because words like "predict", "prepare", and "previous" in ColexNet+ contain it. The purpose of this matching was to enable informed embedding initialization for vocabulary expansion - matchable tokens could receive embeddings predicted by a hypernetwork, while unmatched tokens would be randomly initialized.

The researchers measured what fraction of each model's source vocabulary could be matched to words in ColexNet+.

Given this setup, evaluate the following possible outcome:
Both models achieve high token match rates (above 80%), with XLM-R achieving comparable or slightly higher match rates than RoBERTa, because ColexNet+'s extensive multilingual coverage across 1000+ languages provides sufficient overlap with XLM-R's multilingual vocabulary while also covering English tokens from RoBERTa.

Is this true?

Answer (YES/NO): NO